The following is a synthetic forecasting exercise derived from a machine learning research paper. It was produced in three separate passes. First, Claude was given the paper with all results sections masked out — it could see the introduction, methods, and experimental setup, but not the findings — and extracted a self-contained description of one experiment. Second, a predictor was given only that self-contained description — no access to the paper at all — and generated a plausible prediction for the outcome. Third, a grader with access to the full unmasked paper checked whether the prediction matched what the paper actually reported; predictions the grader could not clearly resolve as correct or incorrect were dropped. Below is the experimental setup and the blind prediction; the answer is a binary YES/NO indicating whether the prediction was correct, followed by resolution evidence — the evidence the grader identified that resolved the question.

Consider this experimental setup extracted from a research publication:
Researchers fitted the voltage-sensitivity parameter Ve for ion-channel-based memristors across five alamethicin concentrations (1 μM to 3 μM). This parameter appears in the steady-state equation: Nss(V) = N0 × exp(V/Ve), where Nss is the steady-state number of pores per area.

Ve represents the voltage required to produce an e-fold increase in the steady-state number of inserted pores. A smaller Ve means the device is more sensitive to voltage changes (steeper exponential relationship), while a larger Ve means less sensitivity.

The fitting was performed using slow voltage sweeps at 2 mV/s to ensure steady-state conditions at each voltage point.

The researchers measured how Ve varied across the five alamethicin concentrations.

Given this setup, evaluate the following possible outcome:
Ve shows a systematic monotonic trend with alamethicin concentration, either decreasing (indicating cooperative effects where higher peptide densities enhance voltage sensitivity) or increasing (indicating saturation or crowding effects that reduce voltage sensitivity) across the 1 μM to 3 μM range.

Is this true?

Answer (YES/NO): NO